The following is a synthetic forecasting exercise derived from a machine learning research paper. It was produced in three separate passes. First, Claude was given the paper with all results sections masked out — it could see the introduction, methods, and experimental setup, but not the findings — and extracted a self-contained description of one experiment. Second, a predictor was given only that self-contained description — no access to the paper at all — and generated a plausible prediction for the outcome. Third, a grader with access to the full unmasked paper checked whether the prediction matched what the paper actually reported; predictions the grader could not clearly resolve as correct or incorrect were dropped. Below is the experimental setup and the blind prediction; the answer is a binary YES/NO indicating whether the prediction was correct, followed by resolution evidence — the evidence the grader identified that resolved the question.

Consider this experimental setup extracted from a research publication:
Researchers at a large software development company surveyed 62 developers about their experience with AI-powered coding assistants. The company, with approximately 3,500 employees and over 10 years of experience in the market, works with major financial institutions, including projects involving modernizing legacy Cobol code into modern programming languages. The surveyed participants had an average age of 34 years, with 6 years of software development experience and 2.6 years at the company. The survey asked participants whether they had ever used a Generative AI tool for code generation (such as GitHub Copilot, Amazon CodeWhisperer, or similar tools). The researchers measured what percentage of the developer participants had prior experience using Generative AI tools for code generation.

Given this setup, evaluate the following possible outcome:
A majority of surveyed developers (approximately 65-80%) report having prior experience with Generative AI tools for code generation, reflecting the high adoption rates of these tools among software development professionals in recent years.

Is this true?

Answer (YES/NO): NO